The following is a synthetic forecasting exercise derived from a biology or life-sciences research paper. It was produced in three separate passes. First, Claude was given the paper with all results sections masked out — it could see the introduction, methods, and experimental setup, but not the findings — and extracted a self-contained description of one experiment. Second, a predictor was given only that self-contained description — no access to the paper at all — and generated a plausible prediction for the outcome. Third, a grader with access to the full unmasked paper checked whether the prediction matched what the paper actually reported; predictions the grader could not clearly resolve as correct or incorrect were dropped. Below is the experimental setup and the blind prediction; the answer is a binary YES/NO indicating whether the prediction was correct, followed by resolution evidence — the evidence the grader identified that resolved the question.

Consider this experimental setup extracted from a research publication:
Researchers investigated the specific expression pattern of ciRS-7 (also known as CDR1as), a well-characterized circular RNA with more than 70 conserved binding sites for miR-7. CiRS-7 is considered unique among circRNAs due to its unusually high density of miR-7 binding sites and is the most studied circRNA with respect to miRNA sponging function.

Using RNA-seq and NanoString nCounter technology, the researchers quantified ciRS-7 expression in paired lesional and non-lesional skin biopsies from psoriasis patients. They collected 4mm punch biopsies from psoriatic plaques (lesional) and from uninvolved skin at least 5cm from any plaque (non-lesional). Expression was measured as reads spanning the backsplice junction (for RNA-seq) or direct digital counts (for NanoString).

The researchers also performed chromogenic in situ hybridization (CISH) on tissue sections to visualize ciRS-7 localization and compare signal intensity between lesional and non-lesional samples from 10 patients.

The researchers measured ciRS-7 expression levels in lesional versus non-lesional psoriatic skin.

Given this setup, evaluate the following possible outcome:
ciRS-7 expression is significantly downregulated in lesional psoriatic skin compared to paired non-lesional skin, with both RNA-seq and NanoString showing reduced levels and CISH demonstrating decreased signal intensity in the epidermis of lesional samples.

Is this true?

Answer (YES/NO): YES